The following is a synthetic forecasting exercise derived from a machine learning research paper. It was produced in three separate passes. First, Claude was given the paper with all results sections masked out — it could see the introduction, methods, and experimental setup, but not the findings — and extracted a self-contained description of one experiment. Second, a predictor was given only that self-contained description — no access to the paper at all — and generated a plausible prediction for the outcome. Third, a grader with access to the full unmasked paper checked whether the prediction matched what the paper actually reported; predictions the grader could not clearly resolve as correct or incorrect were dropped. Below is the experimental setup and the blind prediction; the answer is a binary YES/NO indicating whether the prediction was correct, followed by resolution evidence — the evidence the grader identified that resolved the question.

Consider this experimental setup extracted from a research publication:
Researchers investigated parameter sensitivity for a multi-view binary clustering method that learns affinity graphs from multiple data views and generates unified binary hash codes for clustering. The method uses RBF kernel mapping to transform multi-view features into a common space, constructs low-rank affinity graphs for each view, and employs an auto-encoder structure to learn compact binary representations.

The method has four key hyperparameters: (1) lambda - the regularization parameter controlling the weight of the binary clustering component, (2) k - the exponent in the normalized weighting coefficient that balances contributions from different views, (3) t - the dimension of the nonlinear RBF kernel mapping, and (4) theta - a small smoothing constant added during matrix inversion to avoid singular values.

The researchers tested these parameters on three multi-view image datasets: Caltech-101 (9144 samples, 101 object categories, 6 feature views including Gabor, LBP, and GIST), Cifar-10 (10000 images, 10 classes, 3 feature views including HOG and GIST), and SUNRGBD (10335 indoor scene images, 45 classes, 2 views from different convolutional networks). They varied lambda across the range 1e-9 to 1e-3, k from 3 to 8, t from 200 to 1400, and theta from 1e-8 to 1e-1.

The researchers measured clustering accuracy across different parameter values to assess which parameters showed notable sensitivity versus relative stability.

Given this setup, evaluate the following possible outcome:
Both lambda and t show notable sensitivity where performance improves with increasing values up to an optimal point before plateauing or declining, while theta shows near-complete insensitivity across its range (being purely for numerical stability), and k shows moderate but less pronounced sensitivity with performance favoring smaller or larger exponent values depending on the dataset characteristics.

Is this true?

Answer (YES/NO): NO